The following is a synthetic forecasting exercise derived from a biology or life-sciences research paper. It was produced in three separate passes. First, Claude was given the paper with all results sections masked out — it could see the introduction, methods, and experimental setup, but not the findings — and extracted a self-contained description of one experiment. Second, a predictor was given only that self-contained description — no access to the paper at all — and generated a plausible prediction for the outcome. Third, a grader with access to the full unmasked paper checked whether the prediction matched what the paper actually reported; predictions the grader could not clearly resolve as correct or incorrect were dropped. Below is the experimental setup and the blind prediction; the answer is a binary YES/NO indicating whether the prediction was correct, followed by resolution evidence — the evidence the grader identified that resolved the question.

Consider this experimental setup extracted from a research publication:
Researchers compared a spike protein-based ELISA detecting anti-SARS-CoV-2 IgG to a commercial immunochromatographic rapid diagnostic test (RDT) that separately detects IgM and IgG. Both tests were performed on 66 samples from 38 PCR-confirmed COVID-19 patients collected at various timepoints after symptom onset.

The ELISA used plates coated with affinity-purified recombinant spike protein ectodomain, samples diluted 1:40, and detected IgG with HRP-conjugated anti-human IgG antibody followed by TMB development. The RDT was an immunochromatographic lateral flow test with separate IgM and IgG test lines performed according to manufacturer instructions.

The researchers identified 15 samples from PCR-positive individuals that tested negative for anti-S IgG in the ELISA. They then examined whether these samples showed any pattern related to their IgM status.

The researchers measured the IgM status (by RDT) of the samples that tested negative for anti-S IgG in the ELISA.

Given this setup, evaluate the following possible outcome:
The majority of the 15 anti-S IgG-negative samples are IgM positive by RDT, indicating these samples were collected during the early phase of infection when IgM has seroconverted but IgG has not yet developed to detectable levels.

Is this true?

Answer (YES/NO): NO